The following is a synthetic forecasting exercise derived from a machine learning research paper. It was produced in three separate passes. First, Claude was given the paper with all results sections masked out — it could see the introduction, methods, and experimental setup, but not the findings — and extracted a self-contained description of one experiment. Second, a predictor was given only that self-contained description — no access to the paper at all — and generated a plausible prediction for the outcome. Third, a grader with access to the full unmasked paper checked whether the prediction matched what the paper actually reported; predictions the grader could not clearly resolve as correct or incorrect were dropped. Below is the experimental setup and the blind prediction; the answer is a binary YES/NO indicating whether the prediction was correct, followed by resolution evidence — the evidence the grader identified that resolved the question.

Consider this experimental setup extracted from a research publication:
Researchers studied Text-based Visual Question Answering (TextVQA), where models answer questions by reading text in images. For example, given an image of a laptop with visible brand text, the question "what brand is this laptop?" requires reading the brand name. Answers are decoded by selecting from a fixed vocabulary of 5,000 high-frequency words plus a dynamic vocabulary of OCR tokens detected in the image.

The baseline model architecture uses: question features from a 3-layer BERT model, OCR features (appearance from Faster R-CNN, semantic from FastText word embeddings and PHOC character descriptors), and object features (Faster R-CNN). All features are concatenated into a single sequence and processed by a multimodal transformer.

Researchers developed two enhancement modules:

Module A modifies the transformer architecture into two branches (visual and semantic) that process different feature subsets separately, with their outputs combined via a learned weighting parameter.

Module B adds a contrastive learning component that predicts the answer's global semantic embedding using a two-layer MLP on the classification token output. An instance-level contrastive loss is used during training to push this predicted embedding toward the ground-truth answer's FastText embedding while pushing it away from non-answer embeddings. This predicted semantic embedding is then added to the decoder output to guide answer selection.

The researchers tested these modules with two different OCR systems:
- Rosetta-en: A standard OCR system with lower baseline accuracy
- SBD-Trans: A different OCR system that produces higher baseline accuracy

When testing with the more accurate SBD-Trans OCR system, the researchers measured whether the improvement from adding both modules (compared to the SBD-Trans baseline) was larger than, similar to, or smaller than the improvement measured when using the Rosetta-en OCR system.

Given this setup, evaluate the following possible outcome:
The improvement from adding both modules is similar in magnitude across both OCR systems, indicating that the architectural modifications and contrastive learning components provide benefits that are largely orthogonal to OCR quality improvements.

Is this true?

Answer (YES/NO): NO